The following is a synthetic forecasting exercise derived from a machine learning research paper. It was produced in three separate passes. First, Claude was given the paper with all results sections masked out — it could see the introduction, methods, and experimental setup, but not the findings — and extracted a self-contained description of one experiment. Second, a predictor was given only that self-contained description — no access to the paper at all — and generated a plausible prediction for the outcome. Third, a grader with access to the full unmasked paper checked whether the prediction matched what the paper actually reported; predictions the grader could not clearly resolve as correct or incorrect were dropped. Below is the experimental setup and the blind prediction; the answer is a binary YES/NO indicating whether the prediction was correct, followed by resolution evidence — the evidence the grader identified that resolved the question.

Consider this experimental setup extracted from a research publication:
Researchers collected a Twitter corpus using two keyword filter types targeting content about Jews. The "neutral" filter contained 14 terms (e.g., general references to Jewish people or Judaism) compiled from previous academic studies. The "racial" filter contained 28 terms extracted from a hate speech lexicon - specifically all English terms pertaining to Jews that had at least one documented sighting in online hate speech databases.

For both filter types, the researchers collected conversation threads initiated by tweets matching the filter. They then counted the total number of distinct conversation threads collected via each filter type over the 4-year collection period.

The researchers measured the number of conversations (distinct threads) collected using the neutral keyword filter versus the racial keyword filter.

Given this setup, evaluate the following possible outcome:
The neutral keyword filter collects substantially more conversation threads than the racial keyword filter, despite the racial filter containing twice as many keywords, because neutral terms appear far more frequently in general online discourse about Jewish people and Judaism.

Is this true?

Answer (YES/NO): YES